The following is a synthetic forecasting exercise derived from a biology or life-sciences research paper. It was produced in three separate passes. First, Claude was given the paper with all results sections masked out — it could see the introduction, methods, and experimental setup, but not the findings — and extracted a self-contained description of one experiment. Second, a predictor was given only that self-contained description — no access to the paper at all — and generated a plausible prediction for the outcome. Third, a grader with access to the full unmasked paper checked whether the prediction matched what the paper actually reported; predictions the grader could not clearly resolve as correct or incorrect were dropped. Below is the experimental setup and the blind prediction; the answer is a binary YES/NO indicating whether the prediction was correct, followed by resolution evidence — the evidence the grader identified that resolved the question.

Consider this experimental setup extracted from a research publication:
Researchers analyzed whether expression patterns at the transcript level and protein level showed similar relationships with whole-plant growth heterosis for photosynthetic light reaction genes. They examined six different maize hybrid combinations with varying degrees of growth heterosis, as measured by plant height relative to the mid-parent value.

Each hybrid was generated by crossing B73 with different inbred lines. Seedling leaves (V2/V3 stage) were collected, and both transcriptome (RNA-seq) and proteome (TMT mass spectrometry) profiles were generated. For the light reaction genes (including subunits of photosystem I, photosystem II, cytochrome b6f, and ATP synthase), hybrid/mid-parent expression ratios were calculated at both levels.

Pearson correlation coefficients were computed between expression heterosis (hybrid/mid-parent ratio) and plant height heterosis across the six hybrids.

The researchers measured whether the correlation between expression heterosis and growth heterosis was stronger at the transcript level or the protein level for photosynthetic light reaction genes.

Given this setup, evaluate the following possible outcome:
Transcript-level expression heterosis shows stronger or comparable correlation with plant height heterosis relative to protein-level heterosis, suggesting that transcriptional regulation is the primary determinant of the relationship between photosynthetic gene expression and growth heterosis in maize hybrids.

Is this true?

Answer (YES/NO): YES